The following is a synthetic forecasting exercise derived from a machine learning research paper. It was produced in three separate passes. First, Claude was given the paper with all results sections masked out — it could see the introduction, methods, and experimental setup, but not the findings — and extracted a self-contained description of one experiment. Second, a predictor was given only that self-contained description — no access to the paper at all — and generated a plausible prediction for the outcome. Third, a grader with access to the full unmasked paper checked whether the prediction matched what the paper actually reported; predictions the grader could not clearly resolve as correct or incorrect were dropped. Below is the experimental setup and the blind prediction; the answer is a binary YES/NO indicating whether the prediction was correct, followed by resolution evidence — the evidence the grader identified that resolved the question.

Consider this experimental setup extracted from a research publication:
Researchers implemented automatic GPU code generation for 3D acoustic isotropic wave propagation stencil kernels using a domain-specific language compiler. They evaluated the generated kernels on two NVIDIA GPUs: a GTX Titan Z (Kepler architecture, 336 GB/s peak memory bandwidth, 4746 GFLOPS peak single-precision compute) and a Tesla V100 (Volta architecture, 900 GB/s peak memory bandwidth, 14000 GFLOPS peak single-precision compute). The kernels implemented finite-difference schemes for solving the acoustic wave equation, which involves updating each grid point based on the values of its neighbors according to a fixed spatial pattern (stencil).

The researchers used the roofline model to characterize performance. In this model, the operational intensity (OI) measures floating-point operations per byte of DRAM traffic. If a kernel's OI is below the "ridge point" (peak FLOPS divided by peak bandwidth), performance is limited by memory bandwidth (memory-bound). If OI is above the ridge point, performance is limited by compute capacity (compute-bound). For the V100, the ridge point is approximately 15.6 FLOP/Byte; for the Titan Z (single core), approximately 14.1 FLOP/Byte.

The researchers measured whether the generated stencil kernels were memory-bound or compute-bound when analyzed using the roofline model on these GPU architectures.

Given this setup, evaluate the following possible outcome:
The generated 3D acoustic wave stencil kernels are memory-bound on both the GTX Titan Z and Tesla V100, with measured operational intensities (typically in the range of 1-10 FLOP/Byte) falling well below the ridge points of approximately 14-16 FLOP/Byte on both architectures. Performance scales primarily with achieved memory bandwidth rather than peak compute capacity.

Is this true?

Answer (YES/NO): YES